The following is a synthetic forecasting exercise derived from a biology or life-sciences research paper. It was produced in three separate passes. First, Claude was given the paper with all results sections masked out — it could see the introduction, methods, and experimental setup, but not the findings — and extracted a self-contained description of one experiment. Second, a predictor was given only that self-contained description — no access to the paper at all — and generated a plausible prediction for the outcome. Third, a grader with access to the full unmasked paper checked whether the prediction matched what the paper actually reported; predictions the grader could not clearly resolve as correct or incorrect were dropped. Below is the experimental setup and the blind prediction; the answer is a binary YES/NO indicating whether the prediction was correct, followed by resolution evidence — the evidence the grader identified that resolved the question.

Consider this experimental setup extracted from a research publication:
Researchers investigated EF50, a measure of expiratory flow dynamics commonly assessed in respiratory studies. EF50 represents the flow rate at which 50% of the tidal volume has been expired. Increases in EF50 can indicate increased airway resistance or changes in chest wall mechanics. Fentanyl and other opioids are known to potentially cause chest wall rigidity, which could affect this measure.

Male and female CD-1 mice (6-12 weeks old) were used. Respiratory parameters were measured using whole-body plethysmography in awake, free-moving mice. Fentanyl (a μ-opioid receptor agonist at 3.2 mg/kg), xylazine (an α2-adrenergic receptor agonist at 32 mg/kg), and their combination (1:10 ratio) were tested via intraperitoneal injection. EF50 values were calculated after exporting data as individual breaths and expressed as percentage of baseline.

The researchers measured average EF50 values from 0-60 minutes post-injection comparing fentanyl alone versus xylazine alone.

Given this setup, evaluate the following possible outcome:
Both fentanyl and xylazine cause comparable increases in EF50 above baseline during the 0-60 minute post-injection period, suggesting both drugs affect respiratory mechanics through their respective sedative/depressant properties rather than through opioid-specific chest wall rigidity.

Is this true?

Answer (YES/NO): NO